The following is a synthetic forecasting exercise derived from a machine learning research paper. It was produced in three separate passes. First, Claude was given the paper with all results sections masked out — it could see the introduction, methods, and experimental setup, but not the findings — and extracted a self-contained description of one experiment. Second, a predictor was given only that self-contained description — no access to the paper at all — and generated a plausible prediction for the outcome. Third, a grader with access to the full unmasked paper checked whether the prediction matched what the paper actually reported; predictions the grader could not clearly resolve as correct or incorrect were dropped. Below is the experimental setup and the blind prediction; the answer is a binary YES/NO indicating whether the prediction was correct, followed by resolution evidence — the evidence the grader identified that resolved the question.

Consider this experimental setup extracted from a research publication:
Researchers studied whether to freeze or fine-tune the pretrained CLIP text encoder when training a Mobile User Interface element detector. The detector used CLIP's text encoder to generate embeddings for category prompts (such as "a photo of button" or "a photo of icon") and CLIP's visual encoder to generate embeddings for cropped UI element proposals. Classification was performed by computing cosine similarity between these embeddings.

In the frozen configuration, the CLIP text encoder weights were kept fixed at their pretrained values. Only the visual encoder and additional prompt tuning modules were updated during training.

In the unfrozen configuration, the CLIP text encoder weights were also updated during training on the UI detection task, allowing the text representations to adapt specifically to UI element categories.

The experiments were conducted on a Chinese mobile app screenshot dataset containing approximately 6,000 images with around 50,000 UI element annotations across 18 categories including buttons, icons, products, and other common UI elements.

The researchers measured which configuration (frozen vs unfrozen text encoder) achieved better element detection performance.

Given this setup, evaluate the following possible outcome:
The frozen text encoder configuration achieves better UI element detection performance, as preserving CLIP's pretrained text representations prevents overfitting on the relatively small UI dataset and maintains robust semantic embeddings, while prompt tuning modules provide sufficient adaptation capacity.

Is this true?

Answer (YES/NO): YES